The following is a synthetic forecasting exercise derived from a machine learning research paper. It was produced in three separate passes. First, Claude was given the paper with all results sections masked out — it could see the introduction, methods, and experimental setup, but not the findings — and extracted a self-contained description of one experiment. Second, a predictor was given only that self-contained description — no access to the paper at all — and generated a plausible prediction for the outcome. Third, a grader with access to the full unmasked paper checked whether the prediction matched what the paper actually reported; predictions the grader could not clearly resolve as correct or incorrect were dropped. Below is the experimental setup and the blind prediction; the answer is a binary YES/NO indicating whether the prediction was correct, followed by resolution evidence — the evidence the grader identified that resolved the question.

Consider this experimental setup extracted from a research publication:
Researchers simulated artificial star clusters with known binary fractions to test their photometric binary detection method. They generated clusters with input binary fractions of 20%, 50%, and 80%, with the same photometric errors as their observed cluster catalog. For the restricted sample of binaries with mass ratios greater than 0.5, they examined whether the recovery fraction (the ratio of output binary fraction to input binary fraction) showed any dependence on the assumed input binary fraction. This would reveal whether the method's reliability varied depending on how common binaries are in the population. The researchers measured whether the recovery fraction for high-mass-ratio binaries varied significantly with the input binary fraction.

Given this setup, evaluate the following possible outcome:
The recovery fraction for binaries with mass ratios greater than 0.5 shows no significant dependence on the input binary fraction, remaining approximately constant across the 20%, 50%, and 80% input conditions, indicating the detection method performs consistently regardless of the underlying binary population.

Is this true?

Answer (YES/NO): YES